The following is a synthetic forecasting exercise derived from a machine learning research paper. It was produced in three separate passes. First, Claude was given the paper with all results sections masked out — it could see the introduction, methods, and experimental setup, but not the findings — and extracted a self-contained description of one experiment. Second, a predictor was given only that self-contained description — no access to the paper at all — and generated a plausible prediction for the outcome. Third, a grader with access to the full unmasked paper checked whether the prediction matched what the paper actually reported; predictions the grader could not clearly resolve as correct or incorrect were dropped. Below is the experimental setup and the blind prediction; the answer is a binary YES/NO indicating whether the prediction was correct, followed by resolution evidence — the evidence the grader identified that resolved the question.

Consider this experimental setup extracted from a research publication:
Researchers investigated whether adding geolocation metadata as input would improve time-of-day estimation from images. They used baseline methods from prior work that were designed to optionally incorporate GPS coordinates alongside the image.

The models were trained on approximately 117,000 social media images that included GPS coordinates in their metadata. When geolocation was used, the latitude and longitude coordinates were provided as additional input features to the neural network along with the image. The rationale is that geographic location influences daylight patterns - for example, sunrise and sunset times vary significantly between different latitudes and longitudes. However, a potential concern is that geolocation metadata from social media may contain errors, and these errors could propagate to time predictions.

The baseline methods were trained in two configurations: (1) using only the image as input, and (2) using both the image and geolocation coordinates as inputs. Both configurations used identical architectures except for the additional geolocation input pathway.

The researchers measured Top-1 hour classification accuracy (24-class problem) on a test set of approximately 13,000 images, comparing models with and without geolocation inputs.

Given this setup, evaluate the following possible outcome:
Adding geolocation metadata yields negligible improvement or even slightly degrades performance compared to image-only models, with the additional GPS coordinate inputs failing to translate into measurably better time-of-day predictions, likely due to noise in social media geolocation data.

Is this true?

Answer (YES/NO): YES